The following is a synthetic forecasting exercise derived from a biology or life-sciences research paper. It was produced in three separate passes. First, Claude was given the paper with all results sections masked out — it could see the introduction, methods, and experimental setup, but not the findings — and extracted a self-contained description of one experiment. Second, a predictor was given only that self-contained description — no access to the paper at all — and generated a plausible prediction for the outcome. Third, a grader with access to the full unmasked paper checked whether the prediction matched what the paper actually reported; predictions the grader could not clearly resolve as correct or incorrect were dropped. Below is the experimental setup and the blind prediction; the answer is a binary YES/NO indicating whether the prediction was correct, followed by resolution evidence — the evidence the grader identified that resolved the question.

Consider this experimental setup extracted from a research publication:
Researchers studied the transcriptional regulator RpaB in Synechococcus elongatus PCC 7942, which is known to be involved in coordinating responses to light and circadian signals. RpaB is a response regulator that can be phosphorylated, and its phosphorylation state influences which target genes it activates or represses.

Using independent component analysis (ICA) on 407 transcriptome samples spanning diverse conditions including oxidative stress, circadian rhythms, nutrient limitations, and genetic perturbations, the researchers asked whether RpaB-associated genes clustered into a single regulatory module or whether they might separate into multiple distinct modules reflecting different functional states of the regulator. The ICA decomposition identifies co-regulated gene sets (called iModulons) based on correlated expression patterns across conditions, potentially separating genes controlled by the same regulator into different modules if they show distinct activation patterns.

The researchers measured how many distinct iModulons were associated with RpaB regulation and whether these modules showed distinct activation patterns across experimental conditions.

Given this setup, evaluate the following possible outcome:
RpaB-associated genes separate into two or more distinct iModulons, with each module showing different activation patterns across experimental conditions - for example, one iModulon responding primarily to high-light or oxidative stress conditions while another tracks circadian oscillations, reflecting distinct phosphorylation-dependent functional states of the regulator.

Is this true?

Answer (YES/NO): YES